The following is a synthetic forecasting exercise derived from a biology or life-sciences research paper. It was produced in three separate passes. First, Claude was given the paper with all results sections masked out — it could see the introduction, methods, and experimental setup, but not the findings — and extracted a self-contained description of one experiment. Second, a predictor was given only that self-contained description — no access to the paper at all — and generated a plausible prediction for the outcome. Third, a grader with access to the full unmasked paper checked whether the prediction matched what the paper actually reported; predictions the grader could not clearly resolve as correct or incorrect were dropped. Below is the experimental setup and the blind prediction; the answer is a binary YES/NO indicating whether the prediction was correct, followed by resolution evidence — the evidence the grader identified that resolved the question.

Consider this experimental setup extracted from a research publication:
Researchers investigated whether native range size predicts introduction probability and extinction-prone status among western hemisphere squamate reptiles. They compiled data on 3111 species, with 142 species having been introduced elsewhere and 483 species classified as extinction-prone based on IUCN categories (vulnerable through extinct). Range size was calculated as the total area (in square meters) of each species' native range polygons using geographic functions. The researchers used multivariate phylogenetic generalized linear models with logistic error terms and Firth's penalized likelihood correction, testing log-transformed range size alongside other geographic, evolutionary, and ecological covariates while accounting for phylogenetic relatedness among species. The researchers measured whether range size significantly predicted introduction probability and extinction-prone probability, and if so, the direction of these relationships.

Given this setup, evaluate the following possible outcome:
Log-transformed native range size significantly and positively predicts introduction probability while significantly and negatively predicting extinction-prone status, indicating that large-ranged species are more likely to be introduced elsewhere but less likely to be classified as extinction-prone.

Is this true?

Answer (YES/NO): YES